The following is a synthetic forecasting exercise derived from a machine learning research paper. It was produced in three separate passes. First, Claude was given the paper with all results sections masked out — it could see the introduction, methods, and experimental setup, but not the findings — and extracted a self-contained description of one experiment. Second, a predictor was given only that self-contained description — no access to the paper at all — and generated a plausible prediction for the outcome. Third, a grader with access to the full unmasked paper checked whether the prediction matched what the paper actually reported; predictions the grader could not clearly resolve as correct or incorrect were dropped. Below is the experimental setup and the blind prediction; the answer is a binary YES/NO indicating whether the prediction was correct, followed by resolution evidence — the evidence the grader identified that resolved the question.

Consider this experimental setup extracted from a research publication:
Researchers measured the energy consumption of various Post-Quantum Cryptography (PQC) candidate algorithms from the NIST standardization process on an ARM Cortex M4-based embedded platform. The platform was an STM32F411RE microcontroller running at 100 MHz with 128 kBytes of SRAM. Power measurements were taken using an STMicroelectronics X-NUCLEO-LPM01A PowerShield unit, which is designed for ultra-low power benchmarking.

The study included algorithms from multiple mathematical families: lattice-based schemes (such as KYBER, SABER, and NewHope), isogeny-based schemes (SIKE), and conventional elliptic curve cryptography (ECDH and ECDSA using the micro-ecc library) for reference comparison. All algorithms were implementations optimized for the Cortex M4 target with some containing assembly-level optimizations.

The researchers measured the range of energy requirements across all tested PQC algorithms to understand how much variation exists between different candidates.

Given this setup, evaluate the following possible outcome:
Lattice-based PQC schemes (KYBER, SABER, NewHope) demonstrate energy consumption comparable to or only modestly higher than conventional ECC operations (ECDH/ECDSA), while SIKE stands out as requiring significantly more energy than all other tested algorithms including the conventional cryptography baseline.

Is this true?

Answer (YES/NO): YES